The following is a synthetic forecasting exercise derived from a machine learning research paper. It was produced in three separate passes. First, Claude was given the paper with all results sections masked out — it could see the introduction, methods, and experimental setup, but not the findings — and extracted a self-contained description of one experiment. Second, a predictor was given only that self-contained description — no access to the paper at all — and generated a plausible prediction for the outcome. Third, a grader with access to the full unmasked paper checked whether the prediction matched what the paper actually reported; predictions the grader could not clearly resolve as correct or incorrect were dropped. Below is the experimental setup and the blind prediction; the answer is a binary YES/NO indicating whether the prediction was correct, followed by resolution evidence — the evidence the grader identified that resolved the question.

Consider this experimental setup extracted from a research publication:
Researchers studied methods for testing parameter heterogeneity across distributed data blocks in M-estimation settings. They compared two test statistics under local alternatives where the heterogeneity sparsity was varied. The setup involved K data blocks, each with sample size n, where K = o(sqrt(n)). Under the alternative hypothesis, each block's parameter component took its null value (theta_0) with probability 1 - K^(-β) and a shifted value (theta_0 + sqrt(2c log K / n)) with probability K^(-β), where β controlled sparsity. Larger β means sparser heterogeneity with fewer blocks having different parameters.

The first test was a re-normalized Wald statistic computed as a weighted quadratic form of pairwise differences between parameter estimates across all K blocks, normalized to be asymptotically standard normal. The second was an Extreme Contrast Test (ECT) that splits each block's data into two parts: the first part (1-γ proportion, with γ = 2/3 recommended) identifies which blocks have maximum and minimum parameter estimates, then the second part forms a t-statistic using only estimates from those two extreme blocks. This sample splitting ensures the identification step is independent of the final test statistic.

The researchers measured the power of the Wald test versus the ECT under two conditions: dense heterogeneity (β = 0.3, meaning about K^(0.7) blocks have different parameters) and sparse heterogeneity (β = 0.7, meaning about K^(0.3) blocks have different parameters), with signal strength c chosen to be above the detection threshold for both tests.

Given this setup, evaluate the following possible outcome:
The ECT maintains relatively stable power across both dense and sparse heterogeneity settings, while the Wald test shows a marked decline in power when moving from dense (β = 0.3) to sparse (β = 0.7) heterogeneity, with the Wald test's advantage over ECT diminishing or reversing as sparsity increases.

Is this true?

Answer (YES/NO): NO